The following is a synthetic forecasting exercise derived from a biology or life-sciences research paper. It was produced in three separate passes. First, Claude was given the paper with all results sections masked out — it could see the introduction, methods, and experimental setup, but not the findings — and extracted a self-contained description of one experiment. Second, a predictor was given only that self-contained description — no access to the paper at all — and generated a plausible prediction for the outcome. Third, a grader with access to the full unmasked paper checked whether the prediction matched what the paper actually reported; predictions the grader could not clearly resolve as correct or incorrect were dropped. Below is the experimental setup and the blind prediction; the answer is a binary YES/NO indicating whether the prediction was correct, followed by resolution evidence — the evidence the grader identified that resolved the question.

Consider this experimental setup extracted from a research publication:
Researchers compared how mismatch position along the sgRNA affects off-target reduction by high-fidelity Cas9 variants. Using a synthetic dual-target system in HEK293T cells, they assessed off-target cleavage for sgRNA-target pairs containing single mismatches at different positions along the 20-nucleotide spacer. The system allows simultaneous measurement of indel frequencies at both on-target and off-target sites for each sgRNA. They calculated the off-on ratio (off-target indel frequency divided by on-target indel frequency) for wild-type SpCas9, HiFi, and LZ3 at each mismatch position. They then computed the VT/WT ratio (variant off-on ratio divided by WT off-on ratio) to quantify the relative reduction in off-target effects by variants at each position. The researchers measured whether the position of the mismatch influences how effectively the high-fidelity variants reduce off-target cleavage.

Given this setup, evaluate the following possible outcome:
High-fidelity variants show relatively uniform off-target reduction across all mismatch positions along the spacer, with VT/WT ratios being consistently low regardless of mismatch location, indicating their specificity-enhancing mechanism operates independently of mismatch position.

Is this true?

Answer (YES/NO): NO